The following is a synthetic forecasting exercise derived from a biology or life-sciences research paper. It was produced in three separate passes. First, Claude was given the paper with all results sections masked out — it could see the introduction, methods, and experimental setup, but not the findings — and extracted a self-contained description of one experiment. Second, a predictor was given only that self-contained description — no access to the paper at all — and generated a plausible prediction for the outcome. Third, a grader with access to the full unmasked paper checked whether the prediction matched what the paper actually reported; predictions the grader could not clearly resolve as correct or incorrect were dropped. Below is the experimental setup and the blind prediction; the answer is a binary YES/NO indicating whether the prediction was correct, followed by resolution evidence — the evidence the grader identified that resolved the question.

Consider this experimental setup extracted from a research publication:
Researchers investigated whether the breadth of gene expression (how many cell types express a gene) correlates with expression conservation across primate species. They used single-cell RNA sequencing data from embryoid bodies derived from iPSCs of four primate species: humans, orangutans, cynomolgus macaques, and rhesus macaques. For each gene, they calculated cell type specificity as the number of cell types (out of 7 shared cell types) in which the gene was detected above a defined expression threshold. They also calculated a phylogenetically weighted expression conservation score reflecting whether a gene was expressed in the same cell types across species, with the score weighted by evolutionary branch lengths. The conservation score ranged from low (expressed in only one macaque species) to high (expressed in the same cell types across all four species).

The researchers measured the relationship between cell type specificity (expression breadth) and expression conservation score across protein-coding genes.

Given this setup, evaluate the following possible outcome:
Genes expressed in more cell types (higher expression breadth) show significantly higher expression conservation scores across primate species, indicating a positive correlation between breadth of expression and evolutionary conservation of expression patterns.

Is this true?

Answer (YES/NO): YES